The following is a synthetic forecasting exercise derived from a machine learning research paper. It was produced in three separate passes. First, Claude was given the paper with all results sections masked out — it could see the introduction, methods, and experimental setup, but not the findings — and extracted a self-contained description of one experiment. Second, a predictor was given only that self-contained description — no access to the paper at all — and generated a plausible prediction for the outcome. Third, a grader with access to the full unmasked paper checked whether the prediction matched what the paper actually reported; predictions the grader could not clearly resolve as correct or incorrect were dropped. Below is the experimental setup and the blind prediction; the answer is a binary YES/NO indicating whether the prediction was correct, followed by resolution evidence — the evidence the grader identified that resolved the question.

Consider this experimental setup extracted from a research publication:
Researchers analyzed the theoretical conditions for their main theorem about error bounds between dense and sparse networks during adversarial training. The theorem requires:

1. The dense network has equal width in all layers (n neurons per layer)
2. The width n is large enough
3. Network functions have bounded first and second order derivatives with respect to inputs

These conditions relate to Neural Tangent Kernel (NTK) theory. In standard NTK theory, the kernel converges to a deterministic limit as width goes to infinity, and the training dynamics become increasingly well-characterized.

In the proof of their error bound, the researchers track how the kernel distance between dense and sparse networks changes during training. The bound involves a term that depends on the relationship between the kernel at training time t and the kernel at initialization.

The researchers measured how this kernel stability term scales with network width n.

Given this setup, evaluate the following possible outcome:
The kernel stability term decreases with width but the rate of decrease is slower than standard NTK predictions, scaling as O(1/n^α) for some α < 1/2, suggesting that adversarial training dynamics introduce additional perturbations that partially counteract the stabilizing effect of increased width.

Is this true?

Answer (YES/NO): NO